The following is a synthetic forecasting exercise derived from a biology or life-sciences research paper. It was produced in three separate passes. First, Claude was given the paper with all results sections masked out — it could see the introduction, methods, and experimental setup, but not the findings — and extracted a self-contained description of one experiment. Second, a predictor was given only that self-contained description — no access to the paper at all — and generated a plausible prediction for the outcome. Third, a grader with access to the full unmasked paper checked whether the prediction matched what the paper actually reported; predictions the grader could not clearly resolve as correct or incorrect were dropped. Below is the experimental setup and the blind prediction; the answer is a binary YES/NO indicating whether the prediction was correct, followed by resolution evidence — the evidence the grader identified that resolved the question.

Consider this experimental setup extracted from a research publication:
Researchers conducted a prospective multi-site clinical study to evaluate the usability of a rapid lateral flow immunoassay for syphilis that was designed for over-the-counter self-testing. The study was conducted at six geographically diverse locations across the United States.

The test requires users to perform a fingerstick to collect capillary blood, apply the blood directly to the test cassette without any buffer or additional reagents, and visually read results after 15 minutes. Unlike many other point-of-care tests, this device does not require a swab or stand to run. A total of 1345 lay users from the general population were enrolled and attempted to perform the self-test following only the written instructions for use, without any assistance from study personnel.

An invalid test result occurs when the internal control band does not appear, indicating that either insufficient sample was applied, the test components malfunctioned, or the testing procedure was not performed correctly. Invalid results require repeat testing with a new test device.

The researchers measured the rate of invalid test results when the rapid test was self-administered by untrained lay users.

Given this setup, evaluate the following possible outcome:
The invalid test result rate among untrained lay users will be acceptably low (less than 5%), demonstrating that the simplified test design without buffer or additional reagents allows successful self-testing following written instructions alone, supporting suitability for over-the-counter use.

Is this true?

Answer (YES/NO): NO